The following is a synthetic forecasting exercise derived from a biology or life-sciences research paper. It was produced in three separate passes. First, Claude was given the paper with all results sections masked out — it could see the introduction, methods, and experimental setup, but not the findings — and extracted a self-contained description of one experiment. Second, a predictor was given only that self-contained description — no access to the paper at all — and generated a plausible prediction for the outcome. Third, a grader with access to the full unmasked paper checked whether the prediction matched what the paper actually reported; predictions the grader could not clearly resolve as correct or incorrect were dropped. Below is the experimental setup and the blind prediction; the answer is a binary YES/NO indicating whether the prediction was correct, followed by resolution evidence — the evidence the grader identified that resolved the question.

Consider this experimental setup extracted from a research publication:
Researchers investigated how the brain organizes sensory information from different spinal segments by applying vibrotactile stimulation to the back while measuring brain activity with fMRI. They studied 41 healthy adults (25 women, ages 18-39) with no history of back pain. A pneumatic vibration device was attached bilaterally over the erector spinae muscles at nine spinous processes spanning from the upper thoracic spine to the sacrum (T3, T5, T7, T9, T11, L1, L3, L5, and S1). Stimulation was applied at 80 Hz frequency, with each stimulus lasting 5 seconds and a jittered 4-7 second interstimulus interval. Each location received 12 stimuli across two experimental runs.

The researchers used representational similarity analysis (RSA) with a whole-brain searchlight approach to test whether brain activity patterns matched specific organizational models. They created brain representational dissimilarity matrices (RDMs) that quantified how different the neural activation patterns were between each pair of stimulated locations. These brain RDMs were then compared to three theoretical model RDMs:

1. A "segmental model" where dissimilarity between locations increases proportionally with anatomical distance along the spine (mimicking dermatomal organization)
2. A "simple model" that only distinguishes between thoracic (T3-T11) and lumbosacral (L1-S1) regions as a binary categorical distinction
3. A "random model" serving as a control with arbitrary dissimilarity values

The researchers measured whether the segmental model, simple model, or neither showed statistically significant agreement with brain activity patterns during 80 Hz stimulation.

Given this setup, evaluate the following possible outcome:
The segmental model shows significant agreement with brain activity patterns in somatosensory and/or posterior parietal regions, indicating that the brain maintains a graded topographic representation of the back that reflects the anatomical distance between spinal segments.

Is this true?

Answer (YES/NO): YES